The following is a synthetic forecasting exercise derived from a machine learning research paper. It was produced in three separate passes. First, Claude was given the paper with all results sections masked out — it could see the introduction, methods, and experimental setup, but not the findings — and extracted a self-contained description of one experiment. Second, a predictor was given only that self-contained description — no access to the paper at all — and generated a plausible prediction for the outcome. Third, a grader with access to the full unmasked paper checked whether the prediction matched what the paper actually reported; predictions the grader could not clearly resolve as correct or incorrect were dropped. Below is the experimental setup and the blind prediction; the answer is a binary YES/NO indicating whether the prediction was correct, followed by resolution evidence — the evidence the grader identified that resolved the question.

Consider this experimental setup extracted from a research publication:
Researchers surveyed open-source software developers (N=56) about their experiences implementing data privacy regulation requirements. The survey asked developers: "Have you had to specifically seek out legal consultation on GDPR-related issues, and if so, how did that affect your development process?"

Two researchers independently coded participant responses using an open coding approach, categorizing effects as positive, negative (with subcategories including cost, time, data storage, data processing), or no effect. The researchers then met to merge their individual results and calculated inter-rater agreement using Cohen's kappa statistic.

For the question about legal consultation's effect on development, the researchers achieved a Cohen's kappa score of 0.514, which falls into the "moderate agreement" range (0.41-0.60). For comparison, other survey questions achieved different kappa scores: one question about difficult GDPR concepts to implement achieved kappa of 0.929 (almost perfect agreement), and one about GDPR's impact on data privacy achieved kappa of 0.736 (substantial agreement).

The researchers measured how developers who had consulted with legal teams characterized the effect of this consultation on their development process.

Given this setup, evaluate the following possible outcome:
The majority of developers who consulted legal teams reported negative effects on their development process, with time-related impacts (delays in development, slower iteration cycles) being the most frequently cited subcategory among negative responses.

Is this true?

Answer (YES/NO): YES